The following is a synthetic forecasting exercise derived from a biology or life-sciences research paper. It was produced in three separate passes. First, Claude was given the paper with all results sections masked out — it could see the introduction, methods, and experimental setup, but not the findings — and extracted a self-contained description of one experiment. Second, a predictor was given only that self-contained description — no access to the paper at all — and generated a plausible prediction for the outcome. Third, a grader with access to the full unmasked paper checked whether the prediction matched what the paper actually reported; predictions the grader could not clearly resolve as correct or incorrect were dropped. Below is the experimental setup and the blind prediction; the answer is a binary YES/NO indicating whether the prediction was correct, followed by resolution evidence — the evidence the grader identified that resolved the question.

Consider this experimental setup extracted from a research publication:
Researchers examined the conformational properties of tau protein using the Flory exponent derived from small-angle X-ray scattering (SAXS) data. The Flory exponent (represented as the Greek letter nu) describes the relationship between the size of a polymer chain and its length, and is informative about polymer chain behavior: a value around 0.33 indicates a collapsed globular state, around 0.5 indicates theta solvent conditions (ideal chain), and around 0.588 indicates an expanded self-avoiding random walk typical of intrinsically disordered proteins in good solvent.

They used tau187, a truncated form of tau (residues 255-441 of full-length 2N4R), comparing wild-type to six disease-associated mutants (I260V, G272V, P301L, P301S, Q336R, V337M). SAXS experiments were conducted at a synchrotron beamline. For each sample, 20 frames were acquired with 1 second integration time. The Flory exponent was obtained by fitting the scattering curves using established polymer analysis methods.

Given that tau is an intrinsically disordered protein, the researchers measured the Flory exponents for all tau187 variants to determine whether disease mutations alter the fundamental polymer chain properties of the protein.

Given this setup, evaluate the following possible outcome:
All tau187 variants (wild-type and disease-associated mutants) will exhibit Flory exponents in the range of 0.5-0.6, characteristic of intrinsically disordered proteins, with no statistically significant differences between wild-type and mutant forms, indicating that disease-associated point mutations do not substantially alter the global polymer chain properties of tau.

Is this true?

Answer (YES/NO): NO